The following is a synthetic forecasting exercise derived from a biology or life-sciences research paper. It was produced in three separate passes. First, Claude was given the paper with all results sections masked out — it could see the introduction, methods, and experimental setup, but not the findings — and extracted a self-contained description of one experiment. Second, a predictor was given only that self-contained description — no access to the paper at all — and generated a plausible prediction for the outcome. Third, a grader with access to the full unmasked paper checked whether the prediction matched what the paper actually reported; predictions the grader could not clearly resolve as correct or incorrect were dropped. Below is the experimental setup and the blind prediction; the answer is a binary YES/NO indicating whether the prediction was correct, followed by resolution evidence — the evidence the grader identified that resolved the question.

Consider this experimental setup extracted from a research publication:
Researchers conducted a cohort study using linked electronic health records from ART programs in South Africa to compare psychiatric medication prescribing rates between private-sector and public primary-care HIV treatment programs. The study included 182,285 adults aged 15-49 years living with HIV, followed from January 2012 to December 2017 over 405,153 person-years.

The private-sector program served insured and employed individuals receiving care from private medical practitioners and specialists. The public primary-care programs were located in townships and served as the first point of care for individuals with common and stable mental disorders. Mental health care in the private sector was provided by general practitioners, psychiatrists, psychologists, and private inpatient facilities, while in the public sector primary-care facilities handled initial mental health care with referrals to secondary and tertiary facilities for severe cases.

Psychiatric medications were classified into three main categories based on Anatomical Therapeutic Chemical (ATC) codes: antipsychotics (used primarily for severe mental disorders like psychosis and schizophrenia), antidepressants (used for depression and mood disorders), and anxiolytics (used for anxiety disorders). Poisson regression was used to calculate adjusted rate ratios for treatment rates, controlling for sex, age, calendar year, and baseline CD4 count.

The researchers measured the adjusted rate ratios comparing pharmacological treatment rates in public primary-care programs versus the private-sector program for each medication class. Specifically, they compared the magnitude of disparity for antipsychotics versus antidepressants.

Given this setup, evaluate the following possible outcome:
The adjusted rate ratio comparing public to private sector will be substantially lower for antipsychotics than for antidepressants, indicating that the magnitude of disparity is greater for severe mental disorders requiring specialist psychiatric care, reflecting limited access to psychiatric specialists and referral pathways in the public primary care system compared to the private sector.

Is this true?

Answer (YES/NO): NO